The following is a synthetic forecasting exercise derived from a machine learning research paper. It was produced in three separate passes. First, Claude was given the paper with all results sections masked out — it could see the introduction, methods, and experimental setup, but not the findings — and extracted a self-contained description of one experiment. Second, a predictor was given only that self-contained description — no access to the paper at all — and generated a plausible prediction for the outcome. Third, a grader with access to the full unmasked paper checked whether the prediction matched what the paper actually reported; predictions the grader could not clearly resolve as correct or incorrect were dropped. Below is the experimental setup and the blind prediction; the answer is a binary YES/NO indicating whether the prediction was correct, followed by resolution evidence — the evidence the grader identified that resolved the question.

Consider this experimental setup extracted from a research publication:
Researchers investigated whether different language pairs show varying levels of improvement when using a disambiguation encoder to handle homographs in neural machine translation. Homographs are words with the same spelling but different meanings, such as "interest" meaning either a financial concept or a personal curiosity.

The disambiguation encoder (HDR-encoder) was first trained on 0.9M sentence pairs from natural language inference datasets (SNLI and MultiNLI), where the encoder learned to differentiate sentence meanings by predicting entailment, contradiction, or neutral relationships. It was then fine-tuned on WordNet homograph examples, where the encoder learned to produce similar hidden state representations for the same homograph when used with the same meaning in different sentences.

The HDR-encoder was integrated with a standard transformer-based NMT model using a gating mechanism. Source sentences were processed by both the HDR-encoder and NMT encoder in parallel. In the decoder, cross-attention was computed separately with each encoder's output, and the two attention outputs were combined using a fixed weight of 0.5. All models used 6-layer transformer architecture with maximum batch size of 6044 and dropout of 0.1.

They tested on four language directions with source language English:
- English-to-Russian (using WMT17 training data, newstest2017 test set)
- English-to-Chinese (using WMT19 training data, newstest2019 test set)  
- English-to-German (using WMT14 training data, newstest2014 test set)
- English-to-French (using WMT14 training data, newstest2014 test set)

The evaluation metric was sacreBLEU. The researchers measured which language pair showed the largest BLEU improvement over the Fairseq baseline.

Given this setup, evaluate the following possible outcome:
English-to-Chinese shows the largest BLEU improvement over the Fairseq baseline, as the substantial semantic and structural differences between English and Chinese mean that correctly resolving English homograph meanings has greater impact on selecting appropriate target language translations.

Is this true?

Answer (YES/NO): NO